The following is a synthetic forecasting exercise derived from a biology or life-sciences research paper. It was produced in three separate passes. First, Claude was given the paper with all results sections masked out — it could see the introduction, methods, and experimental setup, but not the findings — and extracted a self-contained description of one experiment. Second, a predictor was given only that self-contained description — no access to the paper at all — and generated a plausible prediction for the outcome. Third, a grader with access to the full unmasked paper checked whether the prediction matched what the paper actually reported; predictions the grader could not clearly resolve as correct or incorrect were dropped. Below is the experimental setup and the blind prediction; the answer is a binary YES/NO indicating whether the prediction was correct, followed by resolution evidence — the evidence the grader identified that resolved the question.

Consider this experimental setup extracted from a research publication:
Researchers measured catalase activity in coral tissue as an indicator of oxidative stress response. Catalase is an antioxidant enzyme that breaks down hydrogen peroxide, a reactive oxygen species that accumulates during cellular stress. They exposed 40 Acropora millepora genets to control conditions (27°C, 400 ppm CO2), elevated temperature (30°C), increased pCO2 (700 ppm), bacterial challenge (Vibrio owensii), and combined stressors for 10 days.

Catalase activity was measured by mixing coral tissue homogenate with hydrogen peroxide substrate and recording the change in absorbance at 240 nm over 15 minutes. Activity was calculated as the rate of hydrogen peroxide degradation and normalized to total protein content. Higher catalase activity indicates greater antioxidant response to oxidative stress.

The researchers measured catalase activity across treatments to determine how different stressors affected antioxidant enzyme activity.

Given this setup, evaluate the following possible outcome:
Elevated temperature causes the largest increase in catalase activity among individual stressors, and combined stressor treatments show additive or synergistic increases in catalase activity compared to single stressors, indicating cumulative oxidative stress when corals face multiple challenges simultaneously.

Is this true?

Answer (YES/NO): NO